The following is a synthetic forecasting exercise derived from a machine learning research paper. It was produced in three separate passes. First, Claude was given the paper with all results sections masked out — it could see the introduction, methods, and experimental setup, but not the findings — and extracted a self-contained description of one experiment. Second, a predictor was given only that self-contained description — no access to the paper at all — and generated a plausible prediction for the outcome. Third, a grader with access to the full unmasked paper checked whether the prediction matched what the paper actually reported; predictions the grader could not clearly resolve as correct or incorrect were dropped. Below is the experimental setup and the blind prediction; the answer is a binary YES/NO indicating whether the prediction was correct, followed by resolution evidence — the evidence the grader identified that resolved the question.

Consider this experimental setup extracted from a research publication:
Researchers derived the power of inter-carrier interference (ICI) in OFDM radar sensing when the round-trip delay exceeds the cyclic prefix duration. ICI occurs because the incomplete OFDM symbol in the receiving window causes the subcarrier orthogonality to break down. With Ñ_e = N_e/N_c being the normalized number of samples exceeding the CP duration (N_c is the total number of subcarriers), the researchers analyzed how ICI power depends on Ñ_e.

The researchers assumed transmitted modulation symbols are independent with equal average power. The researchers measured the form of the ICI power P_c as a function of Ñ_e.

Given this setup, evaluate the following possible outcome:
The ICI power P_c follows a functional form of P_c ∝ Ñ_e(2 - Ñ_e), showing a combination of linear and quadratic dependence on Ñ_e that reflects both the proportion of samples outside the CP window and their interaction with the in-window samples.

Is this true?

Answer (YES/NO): NO